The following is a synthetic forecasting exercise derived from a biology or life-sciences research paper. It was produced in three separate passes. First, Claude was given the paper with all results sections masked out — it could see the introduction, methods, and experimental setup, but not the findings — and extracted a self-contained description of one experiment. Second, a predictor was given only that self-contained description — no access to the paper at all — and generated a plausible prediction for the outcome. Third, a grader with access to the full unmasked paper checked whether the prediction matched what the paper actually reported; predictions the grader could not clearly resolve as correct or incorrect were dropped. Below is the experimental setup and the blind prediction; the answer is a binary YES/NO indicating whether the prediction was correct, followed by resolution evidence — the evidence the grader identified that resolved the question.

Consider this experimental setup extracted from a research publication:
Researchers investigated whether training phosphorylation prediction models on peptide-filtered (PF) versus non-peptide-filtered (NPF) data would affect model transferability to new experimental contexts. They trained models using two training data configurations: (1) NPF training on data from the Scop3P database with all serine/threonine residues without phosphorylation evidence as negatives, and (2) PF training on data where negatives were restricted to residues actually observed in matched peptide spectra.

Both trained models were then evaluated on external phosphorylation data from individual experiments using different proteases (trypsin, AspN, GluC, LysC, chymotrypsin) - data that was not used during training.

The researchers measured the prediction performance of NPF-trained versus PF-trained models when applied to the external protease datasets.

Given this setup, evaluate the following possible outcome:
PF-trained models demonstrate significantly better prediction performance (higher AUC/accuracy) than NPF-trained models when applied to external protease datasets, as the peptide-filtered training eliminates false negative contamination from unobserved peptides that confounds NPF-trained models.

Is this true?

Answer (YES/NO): NO